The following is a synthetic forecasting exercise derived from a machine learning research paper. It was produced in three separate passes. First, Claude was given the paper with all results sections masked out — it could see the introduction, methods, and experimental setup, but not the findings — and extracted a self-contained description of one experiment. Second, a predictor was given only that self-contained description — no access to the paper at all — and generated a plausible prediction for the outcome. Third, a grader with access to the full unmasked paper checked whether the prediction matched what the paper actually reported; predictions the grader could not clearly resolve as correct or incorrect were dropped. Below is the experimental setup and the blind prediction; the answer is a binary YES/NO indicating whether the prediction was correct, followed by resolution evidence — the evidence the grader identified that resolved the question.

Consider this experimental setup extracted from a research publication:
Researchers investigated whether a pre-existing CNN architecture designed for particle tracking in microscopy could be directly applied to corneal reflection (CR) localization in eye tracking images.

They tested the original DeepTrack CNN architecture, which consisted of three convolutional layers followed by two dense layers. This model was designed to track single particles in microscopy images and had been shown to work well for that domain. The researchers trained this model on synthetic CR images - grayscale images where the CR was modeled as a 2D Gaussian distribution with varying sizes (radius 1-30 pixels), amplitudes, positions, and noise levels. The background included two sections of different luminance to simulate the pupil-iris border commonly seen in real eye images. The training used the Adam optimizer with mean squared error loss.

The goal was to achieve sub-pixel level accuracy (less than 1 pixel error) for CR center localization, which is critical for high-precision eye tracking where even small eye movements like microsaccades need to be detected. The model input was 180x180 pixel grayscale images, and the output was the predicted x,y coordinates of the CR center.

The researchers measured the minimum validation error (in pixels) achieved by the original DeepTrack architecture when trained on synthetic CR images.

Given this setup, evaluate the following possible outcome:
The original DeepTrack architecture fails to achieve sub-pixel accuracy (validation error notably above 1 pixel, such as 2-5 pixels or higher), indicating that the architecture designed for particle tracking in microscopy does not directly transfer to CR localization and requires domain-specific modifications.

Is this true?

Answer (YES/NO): YES